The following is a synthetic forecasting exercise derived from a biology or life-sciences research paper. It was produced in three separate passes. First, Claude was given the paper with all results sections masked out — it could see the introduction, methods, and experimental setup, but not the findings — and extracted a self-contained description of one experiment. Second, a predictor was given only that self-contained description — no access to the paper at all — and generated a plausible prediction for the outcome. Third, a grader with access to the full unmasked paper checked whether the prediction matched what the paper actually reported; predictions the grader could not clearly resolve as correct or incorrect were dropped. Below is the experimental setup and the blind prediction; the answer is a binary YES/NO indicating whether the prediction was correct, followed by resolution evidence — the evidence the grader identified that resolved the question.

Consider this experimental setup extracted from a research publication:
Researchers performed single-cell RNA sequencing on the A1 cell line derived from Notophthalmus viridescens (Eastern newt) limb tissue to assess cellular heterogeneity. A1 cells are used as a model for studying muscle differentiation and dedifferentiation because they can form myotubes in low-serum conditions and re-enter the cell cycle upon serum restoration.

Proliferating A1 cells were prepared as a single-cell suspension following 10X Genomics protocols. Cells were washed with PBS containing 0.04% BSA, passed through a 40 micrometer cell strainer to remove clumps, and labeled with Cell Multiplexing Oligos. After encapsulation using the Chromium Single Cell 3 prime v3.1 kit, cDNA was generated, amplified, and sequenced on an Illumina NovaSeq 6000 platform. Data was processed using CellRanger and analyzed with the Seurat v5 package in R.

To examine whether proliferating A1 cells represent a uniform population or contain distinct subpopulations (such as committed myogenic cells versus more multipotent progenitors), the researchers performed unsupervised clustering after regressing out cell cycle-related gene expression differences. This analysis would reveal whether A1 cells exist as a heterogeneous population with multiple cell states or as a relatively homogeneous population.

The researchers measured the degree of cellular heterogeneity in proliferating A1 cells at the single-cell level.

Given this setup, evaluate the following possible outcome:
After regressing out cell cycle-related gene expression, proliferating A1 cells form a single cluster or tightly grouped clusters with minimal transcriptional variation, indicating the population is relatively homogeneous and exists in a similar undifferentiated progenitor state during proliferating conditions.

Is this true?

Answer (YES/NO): NO